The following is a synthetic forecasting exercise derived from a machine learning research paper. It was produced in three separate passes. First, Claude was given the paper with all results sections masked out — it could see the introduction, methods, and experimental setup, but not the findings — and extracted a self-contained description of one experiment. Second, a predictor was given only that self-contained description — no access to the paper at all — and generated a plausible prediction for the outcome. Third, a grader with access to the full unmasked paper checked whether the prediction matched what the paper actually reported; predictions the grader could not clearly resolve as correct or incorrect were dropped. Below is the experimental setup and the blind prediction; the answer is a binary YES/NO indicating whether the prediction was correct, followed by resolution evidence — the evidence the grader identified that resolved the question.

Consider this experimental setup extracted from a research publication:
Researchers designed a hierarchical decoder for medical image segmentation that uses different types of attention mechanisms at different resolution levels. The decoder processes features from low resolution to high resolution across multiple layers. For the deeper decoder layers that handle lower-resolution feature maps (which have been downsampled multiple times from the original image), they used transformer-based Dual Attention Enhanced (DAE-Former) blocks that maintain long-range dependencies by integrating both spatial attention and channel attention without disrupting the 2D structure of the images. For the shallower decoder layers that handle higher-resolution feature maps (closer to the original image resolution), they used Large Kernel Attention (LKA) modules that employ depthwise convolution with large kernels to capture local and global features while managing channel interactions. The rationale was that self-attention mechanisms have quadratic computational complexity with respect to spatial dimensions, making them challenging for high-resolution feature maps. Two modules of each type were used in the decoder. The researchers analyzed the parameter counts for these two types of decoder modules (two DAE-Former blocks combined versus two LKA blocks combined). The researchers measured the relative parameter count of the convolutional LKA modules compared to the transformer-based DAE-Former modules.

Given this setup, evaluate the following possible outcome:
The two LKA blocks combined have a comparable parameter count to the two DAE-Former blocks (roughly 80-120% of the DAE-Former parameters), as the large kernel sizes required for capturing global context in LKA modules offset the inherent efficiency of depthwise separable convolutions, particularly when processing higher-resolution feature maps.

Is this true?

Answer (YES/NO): NO